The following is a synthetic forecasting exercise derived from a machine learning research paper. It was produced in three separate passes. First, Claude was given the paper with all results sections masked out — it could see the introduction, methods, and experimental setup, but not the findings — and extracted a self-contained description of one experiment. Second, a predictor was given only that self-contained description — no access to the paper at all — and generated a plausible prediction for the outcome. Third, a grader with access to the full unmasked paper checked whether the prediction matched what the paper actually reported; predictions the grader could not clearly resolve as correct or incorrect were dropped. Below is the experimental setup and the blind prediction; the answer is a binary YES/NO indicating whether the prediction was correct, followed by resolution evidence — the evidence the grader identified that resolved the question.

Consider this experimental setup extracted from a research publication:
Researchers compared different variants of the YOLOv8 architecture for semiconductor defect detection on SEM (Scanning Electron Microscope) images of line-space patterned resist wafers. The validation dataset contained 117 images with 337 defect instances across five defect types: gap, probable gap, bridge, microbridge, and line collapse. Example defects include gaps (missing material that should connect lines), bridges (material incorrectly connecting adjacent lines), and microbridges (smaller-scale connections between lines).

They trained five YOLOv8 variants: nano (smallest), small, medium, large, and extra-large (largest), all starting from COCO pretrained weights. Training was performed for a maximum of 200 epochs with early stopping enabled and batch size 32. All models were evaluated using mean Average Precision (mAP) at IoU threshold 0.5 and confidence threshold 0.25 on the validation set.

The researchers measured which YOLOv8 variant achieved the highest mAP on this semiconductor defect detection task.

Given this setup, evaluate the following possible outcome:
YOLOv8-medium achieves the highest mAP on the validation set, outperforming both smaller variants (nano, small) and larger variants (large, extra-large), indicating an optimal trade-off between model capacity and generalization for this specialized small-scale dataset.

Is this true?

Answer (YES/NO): YES